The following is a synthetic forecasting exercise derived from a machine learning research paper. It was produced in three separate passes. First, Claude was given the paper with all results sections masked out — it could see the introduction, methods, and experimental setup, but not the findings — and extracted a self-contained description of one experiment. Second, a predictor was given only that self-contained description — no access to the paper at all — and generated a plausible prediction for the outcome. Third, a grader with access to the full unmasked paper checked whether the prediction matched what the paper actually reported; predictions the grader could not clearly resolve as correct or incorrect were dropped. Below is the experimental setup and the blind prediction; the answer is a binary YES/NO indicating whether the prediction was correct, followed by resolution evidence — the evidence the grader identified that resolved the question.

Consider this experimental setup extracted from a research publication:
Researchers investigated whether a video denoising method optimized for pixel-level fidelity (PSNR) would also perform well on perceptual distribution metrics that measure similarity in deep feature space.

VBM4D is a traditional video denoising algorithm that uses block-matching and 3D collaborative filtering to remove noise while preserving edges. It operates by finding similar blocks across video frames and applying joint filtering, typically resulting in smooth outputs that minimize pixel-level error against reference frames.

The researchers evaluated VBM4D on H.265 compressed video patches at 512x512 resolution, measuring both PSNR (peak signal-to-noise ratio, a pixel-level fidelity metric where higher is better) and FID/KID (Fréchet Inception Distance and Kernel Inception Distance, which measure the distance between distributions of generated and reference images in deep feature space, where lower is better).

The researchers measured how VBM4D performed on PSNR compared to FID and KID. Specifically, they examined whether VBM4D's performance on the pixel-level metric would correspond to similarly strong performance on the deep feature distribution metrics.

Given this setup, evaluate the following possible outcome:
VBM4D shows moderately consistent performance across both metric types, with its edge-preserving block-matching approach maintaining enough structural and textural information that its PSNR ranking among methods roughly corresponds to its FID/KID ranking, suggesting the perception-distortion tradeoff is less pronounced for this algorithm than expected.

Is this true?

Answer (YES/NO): NO